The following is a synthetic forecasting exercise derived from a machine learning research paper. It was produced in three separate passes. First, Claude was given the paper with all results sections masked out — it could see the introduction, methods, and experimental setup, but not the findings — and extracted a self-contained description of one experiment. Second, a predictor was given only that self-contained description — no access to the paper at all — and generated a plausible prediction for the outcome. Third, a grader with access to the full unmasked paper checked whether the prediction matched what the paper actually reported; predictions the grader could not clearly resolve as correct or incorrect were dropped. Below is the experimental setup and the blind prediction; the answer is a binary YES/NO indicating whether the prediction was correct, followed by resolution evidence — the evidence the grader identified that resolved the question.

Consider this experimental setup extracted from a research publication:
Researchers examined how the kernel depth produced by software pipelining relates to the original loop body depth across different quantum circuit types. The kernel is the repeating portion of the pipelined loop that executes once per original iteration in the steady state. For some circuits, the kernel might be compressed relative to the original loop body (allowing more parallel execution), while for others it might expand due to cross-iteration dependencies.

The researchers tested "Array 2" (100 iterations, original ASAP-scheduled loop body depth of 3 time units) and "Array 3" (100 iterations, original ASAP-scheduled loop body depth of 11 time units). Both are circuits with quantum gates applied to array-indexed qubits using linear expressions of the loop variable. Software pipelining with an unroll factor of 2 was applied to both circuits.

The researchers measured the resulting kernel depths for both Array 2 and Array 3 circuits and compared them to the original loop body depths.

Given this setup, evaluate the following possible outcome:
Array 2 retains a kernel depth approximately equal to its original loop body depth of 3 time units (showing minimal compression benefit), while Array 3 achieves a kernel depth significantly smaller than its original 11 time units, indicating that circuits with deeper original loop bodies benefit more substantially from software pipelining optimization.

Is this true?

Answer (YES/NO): NO